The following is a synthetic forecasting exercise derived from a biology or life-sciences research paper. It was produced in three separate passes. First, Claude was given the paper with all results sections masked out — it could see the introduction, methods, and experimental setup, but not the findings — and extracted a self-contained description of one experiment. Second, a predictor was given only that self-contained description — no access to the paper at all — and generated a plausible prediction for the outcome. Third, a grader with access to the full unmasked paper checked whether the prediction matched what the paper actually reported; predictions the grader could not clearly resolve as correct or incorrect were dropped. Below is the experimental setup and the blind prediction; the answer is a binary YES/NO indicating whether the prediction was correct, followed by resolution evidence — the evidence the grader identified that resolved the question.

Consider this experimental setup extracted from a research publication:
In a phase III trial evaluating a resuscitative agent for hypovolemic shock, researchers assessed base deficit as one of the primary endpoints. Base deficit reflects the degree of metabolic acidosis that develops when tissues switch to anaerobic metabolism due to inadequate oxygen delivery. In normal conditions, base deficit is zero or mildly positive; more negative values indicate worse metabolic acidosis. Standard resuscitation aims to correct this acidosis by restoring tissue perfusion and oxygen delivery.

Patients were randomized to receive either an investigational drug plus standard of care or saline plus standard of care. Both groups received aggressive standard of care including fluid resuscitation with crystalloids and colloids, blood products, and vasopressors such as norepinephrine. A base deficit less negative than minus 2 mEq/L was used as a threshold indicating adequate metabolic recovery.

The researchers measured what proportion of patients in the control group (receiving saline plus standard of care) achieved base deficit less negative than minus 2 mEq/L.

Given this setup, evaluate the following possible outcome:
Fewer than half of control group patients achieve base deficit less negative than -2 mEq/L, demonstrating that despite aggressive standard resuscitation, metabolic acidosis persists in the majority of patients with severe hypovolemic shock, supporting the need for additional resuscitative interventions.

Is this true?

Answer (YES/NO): YES